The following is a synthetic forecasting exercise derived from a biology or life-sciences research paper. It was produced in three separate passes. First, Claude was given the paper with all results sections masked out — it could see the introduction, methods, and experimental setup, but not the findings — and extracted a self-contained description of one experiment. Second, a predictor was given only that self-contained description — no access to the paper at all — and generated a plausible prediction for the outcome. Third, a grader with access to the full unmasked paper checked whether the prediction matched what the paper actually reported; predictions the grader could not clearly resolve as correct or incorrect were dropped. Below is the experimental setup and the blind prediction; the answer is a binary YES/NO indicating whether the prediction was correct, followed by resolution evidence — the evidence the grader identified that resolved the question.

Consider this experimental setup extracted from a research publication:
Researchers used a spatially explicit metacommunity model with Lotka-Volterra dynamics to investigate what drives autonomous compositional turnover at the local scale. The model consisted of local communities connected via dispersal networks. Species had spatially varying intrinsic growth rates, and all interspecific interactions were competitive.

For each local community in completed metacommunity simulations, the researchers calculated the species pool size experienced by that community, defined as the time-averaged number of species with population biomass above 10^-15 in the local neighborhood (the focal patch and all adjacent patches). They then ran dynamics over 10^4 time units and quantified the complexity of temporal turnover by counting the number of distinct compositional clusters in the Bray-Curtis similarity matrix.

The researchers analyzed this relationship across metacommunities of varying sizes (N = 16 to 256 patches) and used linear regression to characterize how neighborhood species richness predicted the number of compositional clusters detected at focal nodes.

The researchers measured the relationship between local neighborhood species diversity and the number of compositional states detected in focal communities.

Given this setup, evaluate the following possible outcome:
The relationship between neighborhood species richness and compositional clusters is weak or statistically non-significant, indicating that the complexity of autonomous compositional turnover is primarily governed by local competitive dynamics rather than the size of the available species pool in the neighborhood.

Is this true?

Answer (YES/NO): NO